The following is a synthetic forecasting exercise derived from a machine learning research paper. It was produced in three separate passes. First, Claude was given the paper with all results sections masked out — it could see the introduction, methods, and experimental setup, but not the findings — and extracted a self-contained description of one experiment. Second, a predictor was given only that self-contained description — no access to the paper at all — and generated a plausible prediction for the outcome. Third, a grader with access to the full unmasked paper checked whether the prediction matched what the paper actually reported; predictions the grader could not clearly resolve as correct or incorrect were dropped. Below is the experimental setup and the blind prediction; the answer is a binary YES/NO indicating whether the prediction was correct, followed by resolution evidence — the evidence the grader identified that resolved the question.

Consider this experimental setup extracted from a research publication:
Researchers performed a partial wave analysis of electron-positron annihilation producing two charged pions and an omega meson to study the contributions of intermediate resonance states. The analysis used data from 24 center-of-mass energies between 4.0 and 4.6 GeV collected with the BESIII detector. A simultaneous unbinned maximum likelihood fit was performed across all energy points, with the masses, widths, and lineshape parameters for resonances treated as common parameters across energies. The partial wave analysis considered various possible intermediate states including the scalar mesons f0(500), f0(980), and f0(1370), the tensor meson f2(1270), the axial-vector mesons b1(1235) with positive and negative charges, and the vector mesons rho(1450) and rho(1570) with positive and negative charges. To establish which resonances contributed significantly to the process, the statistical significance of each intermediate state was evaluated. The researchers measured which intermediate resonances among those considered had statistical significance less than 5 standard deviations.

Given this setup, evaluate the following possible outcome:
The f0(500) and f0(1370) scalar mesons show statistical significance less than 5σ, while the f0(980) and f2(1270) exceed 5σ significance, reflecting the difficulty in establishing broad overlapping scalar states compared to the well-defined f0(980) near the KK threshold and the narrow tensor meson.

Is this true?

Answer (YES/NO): NO